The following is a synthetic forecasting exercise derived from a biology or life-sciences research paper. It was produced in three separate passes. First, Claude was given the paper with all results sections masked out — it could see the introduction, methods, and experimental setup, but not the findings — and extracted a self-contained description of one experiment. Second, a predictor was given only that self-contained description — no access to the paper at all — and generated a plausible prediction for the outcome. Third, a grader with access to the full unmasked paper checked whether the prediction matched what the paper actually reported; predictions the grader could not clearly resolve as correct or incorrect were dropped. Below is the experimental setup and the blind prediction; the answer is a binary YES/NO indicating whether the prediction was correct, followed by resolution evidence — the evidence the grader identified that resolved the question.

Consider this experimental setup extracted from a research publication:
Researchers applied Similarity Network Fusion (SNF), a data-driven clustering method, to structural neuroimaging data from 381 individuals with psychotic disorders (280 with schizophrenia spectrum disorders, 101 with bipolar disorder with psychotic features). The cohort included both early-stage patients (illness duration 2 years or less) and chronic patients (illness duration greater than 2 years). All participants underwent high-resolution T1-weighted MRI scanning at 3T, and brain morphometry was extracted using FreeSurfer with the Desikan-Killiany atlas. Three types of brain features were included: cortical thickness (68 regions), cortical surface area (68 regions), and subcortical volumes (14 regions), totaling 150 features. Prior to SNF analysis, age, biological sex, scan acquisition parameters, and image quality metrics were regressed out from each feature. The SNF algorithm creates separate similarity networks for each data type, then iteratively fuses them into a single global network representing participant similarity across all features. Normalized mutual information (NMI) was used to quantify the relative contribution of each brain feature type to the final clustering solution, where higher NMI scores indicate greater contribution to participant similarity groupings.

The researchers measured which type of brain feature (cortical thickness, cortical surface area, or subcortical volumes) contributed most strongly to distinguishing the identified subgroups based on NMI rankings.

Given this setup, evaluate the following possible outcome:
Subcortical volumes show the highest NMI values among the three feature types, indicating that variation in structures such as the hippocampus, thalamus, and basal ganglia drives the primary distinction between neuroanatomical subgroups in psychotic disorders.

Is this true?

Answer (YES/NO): NO